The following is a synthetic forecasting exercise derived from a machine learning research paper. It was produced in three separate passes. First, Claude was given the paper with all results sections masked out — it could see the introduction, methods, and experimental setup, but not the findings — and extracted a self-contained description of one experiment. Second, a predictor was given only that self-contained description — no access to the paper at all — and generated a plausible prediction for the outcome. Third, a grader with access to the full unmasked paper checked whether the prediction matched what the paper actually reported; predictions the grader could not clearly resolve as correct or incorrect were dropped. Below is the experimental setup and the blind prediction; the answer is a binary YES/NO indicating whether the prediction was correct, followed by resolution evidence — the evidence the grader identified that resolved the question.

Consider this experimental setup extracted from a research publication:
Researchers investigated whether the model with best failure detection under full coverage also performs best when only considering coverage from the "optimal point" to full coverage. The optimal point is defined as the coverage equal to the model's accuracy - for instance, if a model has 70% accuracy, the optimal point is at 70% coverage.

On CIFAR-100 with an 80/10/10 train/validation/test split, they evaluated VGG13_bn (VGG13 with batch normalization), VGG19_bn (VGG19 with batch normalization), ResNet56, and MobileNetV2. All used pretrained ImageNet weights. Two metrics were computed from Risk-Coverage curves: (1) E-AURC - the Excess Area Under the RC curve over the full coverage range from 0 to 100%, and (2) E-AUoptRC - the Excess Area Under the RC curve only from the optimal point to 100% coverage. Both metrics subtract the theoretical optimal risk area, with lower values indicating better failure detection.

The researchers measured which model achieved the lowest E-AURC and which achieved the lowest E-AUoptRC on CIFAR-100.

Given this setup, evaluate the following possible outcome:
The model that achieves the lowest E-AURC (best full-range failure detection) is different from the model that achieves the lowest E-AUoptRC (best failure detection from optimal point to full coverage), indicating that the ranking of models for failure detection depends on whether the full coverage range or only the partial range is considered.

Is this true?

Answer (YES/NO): YES